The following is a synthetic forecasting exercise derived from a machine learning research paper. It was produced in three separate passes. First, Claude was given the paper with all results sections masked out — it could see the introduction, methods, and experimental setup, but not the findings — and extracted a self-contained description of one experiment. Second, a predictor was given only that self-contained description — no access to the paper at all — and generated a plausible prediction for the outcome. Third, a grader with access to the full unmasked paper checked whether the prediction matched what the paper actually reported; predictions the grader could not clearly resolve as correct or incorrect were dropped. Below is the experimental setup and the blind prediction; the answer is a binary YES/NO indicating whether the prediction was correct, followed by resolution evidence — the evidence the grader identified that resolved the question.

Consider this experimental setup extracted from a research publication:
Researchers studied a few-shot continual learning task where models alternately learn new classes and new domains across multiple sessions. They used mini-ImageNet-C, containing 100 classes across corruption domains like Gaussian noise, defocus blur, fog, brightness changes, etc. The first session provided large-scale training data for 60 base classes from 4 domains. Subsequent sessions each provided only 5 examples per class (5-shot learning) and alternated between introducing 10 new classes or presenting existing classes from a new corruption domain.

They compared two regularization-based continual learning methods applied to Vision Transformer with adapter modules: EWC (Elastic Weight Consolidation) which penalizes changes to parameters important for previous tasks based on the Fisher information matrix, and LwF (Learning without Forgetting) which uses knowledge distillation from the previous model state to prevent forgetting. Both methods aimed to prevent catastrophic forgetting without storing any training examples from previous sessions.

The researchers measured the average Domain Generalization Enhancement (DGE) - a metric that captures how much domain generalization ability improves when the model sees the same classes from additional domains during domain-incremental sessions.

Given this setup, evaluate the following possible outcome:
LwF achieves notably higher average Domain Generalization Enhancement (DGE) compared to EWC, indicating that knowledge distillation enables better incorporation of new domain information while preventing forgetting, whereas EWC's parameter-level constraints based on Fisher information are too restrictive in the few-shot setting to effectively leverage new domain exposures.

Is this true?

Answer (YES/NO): YES